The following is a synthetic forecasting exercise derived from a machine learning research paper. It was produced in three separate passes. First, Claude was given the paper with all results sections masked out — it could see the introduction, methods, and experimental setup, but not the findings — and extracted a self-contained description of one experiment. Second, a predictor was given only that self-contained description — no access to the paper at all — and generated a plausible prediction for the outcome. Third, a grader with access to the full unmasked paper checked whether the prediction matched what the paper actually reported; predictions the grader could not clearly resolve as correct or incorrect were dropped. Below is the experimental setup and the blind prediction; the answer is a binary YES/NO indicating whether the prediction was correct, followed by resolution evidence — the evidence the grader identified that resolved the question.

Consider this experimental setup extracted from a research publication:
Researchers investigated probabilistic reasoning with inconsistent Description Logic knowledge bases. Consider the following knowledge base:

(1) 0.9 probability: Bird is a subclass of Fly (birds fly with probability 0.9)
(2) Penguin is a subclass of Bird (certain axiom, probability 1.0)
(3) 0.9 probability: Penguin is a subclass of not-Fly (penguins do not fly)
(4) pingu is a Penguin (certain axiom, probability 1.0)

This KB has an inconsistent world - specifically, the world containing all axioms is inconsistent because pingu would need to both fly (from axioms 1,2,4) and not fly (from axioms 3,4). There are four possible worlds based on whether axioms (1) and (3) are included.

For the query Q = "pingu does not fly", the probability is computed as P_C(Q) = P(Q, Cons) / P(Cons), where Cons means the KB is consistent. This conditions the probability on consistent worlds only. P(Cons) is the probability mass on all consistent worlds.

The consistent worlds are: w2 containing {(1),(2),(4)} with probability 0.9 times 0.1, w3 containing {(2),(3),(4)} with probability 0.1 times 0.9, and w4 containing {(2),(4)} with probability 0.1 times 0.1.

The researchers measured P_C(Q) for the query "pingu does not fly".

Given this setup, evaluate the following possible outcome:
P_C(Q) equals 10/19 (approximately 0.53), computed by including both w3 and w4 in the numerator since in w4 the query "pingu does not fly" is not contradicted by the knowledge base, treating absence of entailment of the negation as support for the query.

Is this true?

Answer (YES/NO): NO